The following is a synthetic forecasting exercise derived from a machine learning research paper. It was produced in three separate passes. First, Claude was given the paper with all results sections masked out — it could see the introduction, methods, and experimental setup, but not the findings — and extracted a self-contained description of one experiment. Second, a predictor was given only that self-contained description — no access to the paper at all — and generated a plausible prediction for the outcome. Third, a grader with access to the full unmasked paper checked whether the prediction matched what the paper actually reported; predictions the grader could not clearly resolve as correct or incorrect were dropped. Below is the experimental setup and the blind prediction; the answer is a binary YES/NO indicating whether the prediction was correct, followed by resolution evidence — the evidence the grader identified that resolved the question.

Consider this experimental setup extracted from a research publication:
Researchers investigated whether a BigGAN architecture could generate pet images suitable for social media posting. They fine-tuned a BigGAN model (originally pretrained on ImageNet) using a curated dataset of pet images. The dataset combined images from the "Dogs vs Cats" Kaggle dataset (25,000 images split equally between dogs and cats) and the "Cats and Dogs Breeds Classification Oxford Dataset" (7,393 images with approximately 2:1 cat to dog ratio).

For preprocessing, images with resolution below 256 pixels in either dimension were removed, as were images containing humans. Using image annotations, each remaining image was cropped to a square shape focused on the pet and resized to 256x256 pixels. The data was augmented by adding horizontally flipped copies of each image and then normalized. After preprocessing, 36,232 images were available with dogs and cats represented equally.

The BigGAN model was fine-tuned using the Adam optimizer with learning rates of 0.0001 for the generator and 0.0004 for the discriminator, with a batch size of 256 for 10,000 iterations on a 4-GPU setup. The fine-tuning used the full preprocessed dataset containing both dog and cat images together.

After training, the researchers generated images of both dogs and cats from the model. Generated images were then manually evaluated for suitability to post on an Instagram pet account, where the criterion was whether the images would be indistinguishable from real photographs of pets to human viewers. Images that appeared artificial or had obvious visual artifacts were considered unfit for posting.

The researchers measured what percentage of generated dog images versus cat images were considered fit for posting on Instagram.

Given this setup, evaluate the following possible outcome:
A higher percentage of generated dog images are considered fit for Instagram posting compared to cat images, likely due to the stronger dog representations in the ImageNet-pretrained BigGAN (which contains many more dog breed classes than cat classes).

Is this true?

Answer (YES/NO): YES